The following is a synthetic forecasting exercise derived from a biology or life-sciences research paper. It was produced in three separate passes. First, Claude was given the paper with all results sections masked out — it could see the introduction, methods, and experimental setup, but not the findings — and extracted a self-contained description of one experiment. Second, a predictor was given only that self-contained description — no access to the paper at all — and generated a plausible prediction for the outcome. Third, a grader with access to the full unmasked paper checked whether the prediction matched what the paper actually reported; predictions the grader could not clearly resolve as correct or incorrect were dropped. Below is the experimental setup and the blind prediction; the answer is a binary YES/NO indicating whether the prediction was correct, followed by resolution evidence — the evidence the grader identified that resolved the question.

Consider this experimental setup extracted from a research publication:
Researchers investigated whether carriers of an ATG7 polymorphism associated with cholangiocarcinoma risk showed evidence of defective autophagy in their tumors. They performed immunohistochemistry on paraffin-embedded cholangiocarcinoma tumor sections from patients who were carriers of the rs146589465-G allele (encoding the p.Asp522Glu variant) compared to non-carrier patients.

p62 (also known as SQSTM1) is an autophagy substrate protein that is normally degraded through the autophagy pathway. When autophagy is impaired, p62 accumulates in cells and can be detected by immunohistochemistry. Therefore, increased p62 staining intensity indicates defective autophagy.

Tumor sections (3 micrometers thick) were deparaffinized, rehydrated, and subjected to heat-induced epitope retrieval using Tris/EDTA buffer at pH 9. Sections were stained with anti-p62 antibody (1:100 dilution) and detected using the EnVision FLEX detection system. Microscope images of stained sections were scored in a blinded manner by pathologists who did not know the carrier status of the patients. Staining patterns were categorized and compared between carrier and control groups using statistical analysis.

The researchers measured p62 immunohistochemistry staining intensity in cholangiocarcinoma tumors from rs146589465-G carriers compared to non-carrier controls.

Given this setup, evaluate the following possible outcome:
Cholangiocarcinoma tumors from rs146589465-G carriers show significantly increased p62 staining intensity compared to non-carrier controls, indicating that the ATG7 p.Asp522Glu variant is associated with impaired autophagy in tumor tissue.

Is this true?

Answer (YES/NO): YES